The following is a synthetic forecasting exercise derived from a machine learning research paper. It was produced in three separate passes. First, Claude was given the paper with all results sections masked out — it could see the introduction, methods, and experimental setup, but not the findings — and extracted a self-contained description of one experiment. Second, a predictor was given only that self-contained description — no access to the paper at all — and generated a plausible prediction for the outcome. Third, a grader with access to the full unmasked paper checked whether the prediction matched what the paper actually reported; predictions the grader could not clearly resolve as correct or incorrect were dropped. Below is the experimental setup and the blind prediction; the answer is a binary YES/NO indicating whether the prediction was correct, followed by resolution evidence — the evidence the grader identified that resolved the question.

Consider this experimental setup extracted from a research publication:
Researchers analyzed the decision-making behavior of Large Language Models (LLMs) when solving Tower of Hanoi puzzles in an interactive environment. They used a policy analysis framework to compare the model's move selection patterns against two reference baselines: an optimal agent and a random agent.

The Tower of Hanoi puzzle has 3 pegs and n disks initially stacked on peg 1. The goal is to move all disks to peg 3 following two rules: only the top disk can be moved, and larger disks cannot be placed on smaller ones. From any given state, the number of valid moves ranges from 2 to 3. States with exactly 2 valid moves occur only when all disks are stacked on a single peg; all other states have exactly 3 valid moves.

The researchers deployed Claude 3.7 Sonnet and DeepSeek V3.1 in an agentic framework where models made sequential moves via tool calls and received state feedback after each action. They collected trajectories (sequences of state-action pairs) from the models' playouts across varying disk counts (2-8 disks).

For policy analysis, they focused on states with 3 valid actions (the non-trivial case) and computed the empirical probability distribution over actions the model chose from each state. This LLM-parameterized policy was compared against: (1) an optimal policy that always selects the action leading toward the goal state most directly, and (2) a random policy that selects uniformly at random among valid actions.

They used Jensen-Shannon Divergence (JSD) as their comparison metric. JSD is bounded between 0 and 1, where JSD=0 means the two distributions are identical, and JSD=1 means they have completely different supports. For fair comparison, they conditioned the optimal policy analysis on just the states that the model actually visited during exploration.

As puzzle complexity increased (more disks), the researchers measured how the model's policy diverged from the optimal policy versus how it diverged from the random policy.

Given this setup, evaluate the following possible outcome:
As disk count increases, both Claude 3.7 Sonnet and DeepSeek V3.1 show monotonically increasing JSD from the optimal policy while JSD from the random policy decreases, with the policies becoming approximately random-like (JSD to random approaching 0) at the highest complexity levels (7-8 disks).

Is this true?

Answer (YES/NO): NO